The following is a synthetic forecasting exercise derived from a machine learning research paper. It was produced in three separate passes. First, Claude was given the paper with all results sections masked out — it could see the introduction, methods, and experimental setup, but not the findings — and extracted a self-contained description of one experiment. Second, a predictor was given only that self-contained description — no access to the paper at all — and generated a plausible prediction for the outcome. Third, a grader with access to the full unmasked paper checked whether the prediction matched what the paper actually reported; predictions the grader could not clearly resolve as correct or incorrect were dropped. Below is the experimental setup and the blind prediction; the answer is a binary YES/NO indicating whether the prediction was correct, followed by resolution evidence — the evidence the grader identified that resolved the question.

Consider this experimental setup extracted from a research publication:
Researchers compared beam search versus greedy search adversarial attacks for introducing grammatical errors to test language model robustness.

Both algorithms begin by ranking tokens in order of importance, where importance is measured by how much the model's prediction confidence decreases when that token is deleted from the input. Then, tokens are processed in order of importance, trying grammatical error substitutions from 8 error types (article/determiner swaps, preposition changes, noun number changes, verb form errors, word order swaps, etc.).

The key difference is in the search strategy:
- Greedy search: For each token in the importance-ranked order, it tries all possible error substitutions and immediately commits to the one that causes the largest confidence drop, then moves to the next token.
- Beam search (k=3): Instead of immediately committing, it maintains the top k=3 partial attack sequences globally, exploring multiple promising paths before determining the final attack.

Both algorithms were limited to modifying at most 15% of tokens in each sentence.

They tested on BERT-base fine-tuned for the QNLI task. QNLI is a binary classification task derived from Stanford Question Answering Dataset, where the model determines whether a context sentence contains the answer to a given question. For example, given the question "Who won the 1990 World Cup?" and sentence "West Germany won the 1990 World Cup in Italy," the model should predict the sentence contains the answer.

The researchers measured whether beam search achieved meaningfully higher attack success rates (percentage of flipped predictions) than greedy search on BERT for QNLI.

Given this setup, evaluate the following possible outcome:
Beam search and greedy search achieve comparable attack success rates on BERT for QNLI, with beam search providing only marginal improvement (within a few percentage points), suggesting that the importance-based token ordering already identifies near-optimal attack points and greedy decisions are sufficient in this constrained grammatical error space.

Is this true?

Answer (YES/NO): YES